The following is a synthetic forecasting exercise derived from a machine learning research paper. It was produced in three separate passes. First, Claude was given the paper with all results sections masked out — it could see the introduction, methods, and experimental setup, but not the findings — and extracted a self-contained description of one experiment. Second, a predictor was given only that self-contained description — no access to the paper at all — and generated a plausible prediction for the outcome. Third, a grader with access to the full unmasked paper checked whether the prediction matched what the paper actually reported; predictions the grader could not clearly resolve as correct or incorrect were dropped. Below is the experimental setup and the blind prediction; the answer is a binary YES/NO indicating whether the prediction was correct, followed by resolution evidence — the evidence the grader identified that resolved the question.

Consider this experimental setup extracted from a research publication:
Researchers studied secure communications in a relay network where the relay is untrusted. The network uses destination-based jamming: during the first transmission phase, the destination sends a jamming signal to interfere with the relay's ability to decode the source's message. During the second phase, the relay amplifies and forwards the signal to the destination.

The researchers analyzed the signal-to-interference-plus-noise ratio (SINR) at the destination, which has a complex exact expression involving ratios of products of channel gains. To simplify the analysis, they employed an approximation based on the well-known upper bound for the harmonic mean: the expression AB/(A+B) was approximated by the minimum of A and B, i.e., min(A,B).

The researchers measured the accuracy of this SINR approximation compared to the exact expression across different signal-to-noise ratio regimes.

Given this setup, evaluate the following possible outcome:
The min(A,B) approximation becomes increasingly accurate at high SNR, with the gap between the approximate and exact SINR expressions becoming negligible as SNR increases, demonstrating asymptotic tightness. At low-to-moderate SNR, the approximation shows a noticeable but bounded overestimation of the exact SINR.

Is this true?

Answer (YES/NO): NO